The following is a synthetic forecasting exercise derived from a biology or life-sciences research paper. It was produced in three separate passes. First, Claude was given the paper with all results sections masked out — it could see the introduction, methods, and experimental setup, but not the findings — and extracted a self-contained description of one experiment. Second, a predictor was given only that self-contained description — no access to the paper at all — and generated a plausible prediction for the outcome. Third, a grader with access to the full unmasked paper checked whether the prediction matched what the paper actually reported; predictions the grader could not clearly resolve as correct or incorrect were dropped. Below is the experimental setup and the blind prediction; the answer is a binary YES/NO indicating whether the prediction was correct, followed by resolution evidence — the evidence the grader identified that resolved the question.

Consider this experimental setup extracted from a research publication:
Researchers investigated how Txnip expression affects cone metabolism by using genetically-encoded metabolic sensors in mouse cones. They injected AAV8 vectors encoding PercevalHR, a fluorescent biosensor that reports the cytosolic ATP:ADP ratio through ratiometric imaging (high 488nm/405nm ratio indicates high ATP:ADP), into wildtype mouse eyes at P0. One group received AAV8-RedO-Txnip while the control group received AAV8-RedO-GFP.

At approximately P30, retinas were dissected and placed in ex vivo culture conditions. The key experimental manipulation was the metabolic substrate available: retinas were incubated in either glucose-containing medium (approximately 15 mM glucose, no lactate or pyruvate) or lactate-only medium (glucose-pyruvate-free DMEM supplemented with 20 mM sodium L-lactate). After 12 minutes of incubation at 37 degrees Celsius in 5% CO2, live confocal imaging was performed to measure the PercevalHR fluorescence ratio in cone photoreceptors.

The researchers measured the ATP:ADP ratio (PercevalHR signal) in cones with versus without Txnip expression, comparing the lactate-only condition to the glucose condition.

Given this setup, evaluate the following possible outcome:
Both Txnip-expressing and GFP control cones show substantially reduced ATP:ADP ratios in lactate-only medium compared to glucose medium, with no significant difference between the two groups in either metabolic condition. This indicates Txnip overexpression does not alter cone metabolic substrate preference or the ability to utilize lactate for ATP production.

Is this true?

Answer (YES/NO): NO